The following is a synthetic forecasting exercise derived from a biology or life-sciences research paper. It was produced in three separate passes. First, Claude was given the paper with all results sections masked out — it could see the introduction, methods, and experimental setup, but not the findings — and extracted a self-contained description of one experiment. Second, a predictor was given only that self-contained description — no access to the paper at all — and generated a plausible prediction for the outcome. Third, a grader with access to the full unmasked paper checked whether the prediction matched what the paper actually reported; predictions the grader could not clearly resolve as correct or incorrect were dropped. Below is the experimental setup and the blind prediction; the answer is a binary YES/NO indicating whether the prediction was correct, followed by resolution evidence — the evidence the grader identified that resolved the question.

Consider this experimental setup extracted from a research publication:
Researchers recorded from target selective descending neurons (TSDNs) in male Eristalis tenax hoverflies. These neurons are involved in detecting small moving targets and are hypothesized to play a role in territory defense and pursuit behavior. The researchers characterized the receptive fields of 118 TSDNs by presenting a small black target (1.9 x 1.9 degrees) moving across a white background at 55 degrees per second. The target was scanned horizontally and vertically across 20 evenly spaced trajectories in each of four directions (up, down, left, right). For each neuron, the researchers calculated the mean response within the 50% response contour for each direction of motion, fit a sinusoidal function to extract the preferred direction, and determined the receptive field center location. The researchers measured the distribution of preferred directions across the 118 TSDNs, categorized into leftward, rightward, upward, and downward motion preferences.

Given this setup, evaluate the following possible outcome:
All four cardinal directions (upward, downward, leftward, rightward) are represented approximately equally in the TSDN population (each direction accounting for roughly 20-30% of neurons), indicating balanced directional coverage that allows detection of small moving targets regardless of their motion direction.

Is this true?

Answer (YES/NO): NO